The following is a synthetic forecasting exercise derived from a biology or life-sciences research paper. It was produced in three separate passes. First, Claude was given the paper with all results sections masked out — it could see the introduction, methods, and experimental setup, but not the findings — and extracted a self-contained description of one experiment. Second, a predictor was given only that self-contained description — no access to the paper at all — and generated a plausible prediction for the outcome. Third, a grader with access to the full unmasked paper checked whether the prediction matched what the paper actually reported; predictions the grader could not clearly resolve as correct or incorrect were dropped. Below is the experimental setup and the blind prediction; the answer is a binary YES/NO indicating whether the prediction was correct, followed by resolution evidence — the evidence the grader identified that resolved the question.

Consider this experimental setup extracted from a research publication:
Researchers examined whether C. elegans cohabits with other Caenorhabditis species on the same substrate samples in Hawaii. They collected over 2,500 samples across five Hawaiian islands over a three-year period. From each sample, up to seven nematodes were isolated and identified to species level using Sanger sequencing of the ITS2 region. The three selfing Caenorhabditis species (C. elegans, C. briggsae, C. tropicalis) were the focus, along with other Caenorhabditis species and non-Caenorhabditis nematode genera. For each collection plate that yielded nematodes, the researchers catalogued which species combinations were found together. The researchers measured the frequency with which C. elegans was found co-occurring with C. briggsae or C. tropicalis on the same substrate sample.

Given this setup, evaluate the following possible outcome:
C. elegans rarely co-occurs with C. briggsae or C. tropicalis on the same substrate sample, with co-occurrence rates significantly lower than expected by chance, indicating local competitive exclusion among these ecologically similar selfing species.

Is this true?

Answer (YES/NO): NO